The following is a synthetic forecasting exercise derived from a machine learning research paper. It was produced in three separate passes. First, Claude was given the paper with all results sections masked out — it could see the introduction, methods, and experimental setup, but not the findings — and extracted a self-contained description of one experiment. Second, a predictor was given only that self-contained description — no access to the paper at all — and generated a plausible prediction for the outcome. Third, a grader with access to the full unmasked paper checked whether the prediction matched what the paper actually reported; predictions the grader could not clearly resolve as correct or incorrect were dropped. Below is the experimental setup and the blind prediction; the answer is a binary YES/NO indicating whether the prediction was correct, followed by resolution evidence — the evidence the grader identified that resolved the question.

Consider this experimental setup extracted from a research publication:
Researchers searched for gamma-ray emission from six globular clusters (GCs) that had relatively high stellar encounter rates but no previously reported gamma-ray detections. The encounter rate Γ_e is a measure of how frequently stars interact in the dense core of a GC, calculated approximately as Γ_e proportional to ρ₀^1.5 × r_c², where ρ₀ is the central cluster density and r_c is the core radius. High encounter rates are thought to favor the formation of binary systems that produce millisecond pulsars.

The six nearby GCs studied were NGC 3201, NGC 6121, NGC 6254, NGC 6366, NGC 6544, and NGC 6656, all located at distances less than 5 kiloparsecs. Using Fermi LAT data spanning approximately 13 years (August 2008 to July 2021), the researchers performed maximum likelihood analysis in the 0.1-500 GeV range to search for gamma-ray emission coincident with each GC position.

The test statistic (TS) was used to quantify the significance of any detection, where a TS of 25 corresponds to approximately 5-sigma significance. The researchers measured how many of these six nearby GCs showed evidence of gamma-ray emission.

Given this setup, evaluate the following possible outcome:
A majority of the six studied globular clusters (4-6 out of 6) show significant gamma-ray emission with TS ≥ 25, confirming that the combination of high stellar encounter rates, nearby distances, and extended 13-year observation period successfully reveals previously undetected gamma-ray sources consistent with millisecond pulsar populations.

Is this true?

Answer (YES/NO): NO